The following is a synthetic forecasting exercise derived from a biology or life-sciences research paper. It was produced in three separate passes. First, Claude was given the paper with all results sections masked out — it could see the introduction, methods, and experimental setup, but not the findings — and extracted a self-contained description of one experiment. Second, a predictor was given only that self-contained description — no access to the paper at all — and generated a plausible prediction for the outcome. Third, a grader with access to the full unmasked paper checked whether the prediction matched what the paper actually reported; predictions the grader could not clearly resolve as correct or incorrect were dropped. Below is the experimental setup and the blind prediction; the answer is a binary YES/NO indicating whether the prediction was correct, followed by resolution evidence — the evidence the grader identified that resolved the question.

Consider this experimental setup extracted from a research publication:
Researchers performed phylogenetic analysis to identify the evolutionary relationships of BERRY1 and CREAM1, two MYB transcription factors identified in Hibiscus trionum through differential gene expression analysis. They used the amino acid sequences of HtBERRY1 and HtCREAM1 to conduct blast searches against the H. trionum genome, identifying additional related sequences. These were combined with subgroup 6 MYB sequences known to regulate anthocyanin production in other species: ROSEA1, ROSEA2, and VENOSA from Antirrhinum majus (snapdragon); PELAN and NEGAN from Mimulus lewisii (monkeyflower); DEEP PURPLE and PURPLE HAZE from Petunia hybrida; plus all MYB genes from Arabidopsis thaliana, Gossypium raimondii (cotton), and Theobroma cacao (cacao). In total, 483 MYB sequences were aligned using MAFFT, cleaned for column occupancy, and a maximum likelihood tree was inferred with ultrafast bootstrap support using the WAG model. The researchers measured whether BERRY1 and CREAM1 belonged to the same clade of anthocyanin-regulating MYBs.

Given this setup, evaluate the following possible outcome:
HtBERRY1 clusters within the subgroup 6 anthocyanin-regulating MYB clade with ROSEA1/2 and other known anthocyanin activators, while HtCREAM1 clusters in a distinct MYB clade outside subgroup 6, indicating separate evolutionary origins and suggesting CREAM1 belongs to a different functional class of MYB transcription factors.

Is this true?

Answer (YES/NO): YES